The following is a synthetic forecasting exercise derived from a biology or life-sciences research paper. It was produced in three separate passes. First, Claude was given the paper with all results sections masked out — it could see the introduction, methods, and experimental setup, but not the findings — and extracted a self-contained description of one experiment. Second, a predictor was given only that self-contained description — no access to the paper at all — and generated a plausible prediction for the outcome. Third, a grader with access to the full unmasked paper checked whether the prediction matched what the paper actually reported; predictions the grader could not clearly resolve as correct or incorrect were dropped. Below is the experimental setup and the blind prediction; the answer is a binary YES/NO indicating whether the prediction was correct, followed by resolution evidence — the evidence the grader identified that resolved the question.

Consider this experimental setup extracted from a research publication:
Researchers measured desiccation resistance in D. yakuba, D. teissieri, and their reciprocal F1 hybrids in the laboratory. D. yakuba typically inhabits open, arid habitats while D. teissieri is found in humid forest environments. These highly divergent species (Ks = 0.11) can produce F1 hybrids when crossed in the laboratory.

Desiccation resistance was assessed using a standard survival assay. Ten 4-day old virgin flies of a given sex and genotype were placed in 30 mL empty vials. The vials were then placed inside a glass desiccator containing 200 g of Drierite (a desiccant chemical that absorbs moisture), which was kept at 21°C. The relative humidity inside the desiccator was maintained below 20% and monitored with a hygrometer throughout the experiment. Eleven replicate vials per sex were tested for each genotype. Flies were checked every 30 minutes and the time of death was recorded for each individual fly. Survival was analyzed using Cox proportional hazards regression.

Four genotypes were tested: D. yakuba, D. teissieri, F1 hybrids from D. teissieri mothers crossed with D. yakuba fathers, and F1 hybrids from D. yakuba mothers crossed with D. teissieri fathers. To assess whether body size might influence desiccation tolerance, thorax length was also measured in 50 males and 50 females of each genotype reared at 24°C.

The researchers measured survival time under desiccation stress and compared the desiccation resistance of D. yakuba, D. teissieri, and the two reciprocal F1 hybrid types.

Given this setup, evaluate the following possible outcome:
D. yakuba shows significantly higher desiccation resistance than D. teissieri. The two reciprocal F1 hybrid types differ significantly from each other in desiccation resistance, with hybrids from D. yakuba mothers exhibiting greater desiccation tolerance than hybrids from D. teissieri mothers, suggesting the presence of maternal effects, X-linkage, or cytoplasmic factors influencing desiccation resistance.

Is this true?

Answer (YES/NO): NO